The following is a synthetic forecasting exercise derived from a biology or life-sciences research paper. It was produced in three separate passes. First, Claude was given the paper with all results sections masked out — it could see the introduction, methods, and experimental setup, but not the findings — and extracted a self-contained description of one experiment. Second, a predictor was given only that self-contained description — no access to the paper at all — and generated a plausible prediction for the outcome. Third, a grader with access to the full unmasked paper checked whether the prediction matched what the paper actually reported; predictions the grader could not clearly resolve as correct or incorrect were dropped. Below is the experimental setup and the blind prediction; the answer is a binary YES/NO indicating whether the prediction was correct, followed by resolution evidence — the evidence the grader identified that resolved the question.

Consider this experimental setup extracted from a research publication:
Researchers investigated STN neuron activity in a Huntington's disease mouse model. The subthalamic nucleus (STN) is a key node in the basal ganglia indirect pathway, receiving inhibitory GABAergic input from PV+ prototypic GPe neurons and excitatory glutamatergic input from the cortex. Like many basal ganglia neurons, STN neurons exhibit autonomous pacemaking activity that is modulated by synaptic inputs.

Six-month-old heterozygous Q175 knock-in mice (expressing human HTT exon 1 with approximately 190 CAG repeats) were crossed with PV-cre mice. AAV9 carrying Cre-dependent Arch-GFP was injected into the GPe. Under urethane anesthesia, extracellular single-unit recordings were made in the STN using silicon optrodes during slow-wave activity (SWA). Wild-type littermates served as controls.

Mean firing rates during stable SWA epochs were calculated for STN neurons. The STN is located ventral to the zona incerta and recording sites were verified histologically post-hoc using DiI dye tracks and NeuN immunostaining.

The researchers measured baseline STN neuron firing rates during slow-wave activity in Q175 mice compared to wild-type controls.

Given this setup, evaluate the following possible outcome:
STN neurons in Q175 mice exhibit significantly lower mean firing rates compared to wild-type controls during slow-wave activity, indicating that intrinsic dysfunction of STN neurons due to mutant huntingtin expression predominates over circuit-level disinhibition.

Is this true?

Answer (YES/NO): YES